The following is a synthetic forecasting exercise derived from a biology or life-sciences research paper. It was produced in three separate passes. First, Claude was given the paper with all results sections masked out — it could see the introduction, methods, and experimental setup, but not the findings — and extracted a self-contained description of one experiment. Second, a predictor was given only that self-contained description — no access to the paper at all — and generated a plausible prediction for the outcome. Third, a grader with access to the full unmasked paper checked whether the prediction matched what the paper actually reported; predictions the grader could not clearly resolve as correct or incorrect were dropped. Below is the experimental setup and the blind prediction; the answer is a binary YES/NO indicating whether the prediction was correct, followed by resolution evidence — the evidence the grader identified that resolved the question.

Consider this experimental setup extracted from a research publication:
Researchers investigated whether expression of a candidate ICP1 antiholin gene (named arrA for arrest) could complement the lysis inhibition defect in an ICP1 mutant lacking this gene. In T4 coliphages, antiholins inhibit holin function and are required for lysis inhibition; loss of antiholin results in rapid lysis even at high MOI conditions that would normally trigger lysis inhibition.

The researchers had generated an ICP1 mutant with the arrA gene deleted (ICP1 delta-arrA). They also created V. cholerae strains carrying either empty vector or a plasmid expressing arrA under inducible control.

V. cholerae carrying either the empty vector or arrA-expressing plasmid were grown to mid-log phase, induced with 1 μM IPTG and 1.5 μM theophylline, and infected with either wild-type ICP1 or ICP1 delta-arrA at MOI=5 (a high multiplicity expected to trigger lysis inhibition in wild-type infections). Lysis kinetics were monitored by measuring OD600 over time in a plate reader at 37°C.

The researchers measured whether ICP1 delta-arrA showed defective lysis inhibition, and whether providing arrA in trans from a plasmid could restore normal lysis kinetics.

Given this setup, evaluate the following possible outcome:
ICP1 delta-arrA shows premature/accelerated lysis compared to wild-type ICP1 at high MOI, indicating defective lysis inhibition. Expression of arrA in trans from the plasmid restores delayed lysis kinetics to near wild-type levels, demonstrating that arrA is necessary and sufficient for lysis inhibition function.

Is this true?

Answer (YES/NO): YES